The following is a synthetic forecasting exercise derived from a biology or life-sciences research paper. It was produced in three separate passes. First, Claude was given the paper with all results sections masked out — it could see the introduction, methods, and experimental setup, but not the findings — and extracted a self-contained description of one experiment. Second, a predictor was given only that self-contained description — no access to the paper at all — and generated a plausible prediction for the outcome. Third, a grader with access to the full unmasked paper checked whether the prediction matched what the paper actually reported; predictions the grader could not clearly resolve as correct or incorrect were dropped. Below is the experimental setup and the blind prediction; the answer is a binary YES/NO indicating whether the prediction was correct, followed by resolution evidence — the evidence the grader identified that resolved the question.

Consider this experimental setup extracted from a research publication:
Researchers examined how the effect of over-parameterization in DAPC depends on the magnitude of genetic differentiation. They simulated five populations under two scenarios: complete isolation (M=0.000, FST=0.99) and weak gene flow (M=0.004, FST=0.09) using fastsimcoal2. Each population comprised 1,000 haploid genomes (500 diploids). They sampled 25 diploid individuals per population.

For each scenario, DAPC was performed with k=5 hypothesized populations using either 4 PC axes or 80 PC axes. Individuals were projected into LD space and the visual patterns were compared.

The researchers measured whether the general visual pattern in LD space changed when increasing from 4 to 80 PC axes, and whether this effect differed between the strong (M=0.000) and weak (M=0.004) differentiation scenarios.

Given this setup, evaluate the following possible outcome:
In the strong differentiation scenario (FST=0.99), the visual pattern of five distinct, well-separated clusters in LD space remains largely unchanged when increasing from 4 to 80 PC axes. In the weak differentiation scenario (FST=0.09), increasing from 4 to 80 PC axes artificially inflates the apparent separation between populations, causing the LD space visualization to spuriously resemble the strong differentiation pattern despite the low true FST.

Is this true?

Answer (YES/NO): NO